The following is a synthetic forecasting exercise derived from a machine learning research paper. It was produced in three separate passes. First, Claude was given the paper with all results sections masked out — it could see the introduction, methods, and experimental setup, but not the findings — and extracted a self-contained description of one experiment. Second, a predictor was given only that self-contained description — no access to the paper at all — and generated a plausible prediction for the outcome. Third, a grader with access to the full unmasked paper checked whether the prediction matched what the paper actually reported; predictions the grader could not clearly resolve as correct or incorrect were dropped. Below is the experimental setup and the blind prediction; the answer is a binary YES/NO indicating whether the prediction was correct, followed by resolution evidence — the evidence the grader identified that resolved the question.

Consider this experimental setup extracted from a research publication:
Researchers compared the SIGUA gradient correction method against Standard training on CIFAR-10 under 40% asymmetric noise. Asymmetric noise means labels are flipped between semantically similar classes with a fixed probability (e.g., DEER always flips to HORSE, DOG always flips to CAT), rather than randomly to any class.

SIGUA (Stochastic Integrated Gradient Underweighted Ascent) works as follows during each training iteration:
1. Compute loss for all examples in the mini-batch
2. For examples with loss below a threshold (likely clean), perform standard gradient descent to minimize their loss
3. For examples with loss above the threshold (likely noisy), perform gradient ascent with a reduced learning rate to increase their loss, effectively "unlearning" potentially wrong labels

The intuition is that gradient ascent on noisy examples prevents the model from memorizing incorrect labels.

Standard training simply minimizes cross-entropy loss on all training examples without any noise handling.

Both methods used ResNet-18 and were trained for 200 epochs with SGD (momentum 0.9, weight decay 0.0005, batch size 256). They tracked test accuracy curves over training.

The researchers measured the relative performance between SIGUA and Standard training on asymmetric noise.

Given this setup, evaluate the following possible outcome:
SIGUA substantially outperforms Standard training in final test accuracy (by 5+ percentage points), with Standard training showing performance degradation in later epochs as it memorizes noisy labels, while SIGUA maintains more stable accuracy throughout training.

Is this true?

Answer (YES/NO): NO